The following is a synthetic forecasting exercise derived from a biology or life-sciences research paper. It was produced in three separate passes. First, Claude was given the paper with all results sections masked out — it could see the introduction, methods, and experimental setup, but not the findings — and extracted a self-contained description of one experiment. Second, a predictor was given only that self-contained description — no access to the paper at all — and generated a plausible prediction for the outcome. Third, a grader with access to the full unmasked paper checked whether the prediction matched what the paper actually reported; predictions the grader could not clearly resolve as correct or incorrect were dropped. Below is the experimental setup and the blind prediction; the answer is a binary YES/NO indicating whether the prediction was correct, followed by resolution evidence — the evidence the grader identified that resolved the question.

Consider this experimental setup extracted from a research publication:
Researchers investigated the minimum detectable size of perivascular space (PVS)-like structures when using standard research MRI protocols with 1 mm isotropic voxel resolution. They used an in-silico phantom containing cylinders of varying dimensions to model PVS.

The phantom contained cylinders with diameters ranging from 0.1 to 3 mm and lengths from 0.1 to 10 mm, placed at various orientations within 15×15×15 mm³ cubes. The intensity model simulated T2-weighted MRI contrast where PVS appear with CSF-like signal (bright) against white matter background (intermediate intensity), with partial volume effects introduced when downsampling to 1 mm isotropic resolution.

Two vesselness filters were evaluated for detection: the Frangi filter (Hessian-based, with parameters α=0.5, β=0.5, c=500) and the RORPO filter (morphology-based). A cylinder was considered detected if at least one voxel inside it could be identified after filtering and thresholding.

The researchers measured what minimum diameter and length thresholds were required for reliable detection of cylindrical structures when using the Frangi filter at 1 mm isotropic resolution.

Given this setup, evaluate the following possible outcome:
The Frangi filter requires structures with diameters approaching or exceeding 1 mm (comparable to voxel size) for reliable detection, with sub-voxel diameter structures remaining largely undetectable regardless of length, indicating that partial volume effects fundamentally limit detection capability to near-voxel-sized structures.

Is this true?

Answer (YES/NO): YES